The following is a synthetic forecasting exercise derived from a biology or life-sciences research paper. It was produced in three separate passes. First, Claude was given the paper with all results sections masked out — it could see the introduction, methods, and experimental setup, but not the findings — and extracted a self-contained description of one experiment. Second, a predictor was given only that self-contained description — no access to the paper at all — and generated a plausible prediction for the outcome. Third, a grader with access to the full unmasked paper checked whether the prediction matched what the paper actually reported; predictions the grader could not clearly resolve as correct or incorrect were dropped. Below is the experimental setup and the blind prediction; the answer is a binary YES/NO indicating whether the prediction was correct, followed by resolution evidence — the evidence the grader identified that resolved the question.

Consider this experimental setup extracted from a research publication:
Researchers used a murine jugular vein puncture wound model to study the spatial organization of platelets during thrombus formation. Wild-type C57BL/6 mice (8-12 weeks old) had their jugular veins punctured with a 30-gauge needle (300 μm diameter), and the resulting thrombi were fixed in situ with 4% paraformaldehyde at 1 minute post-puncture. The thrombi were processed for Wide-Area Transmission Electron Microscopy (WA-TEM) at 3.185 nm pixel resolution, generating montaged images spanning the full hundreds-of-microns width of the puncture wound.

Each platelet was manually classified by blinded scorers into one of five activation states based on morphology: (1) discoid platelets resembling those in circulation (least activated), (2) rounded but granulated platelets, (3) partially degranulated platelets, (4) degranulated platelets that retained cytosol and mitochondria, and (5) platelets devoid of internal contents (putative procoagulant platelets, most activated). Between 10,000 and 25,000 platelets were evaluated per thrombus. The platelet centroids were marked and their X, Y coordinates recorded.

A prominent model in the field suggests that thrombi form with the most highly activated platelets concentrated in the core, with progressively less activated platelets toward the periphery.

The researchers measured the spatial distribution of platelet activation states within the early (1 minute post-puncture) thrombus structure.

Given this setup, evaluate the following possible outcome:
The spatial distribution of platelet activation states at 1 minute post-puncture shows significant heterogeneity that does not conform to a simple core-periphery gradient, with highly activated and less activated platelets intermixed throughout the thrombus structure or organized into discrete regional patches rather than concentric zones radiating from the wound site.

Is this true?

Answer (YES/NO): YES